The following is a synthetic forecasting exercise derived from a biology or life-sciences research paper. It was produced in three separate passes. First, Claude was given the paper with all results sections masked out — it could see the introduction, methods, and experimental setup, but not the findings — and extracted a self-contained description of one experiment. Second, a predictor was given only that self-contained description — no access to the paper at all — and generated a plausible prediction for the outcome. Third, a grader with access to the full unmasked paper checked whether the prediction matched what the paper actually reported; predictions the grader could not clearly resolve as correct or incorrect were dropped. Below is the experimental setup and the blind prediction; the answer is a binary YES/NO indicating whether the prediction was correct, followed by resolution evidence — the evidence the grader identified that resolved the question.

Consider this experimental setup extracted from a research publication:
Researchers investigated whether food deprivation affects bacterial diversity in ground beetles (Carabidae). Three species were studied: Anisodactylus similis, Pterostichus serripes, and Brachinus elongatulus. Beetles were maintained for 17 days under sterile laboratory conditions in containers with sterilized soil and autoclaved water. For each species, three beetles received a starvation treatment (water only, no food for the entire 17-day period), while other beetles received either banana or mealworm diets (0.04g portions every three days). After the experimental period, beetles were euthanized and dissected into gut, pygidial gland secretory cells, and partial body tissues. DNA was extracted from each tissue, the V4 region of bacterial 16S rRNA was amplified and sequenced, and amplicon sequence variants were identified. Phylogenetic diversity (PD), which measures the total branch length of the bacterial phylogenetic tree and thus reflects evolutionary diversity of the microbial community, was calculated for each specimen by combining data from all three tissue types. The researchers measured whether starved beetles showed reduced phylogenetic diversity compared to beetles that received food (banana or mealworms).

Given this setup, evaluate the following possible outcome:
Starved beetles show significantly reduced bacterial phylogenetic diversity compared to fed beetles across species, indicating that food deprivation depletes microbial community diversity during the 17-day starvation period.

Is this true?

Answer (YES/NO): NO